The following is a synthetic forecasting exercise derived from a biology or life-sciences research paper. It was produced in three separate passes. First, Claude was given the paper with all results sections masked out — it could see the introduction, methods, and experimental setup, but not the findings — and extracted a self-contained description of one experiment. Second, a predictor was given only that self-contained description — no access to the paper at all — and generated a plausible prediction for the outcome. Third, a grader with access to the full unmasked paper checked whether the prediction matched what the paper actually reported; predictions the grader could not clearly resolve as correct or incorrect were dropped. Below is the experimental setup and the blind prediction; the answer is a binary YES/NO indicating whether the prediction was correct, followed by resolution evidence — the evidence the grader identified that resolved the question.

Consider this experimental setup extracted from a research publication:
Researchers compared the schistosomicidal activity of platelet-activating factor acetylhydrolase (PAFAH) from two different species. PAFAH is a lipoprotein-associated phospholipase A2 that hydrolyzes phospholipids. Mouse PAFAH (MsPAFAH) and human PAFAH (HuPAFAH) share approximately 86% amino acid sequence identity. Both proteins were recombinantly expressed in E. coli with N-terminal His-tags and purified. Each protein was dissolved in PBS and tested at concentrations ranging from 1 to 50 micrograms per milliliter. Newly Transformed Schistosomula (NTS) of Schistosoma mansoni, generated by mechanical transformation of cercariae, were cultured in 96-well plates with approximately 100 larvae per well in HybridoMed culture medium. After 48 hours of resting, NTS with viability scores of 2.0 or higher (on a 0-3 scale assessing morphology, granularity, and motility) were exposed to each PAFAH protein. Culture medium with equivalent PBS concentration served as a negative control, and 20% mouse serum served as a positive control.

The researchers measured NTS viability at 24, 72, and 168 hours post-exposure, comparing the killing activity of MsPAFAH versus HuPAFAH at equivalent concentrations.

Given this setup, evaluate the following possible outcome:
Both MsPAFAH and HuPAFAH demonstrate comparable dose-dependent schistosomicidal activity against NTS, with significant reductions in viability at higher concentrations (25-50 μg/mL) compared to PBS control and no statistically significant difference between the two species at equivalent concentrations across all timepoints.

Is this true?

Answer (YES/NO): NO